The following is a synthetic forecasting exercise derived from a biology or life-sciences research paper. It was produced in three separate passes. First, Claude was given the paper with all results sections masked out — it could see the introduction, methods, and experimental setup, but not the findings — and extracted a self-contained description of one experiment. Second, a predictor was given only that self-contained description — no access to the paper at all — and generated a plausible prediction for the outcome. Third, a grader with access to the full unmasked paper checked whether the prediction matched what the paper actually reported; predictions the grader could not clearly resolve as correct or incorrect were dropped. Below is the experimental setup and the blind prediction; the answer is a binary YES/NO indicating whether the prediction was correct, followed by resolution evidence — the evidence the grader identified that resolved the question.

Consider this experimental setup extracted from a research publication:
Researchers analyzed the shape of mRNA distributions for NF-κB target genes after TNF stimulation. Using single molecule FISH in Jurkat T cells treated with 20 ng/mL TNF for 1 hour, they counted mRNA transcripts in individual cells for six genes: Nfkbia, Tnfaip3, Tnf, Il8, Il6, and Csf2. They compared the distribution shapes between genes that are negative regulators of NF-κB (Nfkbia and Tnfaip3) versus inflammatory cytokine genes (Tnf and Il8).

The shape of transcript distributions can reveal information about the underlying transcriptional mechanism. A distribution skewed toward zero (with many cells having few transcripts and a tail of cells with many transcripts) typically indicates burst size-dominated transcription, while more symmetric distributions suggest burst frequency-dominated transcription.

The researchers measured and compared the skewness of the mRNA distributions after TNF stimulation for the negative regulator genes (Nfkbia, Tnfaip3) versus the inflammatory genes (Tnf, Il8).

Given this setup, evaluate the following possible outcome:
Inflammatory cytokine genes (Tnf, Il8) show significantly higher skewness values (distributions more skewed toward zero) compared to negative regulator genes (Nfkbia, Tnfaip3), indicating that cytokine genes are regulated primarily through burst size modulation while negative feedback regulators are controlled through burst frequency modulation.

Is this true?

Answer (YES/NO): NO